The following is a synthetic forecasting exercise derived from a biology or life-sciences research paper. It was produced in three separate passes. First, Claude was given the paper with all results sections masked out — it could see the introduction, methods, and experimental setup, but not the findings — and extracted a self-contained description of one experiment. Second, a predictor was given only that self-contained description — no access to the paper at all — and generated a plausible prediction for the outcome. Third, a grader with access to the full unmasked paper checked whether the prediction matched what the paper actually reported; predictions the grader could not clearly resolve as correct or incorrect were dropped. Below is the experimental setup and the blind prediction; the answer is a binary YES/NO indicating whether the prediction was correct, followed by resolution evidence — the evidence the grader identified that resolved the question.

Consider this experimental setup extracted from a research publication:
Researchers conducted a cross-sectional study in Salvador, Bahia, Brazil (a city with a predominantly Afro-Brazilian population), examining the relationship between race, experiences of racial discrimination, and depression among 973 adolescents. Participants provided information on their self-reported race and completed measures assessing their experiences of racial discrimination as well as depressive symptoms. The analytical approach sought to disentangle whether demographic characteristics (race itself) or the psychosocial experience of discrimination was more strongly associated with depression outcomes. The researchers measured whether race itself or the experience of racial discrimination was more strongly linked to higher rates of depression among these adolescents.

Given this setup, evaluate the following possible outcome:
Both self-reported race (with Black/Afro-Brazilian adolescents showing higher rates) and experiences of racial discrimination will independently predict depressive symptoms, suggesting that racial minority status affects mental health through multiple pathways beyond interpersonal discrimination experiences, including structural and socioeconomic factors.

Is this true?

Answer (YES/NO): NO